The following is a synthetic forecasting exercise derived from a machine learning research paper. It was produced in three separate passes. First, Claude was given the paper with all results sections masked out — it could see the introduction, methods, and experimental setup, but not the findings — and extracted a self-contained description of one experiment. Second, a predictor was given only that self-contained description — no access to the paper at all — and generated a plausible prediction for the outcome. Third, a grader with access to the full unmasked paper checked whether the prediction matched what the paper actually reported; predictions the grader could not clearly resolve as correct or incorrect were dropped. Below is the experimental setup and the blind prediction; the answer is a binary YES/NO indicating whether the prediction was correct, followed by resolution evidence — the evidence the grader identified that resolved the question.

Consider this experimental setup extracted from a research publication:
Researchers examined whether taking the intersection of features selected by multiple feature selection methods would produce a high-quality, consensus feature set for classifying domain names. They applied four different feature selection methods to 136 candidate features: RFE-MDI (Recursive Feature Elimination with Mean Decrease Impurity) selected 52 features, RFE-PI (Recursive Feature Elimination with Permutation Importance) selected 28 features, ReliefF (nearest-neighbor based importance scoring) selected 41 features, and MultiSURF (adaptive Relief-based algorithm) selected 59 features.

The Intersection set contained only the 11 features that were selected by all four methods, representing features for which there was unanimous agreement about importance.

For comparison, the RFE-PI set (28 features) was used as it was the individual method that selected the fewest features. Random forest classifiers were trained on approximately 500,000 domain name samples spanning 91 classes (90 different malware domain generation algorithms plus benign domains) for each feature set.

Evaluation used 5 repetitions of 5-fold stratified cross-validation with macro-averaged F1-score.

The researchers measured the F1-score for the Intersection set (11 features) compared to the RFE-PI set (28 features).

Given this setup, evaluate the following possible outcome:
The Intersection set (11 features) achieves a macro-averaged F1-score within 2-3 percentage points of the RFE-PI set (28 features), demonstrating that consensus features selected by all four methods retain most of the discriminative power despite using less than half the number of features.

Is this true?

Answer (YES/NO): NO